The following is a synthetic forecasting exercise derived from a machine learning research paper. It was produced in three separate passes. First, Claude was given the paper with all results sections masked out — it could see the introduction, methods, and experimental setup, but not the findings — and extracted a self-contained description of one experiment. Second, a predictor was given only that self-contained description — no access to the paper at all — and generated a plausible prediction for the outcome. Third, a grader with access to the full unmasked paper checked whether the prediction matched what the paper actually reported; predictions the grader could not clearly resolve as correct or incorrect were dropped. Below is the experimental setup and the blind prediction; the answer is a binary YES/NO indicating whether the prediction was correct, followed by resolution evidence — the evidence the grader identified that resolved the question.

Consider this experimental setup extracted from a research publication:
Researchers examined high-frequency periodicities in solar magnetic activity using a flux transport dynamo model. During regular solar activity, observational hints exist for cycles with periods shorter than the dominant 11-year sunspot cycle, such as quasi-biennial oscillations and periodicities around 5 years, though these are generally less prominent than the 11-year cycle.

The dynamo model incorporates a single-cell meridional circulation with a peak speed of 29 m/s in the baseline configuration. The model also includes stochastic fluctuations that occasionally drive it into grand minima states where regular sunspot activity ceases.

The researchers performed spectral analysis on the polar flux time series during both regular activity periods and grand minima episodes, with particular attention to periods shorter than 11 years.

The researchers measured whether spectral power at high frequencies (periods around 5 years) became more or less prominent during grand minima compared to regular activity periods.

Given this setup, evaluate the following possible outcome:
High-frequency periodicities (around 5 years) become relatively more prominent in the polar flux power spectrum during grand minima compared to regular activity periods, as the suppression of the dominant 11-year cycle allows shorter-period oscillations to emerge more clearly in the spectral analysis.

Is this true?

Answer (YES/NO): YES